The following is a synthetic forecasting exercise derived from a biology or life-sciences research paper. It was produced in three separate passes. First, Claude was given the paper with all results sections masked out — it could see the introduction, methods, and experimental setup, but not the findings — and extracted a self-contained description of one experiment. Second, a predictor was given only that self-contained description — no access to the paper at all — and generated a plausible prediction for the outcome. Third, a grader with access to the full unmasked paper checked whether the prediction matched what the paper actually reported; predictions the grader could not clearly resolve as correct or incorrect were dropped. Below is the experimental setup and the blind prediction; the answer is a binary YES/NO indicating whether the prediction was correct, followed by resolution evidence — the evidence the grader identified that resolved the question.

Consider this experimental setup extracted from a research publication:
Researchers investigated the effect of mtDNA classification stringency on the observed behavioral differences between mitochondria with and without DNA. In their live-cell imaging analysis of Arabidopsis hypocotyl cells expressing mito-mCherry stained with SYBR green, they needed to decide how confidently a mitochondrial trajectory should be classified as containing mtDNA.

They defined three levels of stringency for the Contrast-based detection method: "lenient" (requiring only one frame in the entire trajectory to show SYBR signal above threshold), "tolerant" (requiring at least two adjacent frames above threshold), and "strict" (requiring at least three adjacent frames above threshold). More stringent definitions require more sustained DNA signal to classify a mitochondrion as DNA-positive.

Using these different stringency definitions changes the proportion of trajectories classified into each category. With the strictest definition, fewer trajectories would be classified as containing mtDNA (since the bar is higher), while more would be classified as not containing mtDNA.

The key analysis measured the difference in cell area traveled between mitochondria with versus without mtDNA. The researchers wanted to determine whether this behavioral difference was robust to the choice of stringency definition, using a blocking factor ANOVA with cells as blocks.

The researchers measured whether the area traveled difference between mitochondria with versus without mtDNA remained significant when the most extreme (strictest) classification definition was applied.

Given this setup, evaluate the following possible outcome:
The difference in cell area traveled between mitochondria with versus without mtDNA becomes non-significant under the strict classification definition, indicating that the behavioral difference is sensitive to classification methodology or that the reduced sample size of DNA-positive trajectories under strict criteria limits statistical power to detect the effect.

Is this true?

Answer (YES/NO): NO